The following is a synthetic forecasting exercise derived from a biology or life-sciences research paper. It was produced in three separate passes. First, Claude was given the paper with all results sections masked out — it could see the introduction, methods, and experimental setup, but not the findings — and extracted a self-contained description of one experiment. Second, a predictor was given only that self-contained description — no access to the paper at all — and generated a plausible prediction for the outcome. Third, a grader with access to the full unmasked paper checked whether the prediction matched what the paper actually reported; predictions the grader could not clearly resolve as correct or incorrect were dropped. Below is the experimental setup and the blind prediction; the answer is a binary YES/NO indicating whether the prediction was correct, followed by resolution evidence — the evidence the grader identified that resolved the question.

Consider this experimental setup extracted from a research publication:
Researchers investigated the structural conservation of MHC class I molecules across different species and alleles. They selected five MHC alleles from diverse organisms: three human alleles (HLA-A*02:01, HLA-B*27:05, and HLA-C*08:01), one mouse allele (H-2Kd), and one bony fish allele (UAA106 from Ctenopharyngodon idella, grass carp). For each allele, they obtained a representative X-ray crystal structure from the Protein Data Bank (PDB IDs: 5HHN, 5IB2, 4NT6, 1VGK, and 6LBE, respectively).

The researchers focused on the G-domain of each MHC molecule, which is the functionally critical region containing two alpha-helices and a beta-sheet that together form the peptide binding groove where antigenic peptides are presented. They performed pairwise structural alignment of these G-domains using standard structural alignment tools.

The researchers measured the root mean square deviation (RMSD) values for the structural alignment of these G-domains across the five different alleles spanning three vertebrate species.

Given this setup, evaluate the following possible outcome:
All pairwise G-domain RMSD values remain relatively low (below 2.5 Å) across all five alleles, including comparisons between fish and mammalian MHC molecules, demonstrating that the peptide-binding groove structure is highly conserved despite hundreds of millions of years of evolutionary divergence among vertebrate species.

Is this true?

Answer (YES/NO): YES